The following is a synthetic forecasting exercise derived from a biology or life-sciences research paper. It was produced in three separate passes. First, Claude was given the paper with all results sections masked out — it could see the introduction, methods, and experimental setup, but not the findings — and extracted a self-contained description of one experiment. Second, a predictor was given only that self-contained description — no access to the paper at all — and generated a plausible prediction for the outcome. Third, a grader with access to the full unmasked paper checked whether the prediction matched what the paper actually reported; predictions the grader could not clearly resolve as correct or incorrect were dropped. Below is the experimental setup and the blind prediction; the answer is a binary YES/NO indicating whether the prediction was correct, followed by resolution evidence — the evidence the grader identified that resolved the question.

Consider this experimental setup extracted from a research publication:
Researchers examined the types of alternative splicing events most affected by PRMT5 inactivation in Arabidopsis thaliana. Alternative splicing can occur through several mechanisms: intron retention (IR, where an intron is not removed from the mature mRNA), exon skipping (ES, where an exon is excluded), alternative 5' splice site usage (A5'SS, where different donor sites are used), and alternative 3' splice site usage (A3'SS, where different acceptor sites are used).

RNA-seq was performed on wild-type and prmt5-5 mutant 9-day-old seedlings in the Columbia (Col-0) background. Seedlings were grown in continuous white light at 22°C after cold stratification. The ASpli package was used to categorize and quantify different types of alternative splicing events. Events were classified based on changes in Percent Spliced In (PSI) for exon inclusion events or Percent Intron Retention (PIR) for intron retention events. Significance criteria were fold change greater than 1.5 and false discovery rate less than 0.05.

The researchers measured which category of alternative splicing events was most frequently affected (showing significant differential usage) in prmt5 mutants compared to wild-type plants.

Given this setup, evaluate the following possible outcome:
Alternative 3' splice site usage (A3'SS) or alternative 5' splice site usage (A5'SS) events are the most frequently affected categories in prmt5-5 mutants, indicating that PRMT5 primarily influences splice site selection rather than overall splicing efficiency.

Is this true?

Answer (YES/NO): NO